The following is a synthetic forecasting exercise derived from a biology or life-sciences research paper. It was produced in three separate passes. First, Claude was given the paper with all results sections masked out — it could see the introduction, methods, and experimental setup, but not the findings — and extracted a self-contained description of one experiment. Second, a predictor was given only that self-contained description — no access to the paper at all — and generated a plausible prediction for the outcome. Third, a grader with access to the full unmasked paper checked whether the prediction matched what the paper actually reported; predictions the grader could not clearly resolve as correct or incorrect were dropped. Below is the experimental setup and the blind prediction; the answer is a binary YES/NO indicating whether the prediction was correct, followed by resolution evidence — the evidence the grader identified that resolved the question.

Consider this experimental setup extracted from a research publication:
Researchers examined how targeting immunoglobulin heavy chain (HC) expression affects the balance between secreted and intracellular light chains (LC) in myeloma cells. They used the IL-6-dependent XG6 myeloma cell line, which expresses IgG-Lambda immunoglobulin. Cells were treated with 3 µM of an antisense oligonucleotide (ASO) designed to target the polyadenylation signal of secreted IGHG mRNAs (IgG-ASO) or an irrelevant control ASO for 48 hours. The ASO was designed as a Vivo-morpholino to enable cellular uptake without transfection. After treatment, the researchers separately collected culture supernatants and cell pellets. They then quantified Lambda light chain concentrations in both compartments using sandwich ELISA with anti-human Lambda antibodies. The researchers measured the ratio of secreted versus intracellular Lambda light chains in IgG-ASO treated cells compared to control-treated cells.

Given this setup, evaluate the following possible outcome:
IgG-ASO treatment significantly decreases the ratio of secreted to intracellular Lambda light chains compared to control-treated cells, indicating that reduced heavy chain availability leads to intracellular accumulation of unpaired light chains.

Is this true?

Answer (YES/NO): YES